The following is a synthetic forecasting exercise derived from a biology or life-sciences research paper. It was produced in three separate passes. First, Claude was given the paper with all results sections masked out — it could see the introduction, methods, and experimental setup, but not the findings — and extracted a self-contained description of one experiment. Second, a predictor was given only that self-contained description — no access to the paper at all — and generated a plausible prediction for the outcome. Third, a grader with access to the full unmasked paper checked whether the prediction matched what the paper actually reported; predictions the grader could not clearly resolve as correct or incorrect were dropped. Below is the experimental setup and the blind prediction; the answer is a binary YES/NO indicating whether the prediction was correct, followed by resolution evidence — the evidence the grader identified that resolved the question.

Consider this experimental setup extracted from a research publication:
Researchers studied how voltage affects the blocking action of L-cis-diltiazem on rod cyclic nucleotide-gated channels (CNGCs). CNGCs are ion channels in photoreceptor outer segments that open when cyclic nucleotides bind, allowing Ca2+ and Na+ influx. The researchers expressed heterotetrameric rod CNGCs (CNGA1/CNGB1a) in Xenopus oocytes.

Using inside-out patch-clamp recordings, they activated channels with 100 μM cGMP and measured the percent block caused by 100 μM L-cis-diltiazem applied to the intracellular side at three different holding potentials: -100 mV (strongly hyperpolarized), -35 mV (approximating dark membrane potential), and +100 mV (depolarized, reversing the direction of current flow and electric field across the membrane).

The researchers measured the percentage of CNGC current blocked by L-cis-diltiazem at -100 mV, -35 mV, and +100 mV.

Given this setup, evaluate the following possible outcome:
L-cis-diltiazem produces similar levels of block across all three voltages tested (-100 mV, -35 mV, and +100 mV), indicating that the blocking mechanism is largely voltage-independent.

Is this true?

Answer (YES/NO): NO